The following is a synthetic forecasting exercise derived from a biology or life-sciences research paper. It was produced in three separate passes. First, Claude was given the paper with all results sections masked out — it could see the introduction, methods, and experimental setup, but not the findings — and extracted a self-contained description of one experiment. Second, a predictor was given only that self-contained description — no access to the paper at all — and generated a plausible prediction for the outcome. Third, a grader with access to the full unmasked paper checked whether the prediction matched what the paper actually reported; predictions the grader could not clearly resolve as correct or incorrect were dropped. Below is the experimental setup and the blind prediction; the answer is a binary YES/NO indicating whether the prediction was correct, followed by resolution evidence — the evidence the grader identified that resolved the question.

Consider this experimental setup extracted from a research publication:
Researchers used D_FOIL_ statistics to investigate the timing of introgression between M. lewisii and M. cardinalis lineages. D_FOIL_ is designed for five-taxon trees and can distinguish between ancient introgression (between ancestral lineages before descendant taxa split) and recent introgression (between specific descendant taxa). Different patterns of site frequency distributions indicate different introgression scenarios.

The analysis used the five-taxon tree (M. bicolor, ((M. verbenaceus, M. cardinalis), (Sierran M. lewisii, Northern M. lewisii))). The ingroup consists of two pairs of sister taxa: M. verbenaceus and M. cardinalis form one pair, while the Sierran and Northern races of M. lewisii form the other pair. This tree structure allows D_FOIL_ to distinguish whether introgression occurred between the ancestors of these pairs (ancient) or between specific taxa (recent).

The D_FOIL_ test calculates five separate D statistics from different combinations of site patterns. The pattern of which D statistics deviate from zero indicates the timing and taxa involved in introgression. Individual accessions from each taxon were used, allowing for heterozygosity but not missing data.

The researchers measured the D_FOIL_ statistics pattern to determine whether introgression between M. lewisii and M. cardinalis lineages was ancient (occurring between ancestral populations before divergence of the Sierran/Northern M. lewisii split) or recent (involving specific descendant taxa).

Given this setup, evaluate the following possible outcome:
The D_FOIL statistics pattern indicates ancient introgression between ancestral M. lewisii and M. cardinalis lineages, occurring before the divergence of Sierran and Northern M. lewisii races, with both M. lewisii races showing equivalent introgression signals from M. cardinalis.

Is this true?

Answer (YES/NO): YES